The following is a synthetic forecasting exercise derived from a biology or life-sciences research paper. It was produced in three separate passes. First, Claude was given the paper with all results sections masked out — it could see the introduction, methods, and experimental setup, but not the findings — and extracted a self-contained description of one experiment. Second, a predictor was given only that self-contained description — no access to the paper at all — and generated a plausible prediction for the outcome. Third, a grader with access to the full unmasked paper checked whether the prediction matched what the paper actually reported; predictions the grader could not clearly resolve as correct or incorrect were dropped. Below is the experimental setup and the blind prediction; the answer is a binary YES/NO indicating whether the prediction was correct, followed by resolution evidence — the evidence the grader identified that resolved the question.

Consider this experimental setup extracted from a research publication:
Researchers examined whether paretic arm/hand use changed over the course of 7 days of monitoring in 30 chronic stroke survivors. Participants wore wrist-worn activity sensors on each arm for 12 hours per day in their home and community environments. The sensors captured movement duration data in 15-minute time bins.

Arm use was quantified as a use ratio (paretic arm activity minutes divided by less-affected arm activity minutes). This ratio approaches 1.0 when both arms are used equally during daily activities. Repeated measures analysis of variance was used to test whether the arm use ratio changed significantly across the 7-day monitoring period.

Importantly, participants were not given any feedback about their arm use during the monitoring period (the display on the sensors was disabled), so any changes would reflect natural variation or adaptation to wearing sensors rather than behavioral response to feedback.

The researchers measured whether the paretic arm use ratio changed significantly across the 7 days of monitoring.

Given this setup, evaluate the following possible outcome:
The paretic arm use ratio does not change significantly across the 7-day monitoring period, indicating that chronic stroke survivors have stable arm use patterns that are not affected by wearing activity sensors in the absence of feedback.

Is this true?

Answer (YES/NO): YES